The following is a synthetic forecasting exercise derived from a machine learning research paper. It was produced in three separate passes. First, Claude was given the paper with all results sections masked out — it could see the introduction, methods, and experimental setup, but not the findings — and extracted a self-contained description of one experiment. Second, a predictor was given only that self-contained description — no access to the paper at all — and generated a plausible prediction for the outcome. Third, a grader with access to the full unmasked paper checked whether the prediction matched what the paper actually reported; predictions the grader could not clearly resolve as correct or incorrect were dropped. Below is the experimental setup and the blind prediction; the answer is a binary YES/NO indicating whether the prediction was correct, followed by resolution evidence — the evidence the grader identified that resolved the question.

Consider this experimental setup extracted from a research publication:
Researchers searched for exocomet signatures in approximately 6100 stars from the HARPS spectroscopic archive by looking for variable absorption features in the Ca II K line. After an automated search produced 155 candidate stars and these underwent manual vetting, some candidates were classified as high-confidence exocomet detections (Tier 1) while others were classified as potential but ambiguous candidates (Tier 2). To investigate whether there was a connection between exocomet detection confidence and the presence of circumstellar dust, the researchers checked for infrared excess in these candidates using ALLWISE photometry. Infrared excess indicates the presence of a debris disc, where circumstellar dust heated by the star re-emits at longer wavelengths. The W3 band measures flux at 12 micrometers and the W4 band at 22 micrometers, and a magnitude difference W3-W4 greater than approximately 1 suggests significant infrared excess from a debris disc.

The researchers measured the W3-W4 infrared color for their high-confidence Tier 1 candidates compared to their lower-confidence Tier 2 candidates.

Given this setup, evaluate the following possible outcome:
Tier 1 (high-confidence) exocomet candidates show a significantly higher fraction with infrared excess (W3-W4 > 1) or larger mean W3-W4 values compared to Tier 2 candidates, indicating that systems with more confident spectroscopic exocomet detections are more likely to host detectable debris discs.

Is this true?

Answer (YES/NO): YES